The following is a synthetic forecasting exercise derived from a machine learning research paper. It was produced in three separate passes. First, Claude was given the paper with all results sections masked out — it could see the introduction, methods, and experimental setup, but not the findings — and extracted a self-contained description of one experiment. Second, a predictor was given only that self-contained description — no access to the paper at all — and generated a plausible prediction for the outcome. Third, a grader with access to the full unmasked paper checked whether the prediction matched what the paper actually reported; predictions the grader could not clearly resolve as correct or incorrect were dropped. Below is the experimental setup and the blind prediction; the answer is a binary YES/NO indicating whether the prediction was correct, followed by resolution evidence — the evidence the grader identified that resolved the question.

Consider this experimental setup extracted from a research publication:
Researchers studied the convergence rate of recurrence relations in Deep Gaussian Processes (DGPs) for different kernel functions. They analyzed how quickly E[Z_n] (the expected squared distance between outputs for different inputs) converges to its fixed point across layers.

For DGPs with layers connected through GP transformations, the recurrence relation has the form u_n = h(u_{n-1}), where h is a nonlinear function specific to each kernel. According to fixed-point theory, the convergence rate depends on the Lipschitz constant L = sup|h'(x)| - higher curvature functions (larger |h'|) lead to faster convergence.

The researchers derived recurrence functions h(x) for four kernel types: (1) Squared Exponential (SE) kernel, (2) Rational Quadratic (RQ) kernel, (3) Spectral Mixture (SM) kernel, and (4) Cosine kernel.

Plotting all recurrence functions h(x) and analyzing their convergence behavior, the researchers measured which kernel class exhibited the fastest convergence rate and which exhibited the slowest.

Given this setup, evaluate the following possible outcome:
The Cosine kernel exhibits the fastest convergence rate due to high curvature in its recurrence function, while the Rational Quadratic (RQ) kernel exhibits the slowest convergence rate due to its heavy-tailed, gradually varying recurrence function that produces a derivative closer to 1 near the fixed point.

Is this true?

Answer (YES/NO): NO